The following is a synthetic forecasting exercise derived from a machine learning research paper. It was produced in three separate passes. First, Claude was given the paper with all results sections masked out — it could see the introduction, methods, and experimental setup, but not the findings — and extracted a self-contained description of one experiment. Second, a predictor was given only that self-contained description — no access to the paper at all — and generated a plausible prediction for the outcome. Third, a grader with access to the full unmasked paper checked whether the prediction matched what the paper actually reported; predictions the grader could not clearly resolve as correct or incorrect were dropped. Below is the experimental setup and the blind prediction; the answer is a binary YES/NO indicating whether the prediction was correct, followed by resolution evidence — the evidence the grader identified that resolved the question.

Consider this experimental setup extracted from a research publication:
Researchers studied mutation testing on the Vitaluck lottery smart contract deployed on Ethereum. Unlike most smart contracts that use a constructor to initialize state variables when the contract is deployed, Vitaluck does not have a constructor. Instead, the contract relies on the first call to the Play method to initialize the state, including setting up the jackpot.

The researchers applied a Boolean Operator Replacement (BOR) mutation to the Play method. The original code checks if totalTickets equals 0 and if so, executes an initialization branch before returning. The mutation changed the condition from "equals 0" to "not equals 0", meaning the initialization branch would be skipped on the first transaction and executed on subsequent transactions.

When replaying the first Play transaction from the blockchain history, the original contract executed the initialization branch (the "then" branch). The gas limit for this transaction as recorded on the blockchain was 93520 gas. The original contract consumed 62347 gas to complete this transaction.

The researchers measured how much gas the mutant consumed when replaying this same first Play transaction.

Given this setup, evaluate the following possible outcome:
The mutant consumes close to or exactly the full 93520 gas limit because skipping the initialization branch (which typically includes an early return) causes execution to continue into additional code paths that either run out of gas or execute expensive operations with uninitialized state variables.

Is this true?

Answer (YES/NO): NO